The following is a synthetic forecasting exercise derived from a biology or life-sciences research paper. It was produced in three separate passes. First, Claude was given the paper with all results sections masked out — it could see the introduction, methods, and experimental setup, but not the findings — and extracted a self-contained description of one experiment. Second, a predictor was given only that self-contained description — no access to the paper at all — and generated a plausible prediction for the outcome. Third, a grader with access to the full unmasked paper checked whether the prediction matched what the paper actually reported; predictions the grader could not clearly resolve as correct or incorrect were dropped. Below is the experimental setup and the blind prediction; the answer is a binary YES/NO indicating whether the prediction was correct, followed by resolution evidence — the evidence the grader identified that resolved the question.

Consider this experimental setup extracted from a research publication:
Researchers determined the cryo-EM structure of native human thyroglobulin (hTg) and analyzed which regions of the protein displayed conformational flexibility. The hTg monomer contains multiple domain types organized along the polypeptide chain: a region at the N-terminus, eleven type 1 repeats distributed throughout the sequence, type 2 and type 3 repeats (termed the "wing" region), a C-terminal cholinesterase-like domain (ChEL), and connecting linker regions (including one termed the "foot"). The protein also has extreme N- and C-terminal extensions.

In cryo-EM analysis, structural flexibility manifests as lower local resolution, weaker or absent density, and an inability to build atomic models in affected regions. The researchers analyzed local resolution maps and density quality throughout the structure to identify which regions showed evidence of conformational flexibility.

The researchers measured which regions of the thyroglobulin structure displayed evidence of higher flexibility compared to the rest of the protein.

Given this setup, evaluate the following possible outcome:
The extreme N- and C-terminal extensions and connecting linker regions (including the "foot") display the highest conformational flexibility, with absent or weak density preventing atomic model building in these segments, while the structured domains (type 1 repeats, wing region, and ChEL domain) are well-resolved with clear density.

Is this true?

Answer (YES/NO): NO